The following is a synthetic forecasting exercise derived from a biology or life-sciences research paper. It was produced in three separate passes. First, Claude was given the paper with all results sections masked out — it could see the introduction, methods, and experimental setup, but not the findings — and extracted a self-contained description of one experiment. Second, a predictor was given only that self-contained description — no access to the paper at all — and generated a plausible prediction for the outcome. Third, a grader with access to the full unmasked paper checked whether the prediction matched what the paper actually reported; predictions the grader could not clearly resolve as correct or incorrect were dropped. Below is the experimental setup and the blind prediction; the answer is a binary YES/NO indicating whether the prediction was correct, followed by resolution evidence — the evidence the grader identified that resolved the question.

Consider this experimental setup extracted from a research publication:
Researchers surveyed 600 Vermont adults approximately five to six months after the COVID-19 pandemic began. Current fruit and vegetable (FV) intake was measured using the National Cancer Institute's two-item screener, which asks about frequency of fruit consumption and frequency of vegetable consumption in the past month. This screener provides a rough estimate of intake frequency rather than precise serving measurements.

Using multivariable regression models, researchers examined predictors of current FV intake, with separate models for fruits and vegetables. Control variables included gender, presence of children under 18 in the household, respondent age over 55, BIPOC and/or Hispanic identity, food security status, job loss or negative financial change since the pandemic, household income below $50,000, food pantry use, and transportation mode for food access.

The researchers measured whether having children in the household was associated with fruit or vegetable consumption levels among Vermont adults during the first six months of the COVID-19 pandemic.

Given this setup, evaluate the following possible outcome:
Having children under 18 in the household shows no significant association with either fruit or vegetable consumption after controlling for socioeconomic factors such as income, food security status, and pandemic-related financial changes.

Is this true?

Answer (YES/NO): NO